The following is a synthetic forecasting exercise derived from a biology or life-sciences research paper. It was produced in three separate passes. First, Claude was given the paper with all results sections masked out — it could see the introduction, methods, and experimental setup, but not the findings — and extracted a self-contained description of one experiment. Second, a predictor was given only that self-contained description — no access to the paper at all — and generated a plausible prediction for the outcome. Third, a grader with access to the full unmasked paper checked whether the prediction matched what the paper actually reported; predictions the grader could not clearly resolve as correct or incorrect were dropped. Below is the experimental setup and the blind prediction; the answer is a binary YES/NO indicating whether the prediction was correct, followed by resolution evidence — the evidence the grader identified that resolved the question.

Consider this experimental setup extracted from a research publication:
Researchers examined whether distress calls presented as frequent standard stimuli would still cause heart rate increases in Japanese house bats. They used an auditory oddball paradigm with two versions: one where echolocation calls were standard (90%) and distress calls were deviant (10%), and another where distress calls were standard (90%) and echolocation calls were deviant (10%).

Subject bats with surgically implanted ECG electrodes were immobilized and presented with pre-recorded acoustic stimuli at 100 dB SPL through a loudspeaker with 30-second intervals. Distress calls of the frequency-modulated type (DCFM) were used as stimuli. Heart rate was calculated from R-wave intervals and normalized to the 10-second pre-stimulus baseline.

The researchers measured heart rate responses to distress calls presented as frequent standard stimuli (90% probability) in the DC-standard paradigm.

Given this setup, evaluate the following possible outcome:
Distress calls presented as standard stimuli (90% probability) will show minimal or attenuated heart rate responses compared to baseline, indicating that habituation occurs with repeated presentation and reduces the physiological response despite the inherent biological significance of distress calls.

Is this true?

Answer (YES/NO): YES